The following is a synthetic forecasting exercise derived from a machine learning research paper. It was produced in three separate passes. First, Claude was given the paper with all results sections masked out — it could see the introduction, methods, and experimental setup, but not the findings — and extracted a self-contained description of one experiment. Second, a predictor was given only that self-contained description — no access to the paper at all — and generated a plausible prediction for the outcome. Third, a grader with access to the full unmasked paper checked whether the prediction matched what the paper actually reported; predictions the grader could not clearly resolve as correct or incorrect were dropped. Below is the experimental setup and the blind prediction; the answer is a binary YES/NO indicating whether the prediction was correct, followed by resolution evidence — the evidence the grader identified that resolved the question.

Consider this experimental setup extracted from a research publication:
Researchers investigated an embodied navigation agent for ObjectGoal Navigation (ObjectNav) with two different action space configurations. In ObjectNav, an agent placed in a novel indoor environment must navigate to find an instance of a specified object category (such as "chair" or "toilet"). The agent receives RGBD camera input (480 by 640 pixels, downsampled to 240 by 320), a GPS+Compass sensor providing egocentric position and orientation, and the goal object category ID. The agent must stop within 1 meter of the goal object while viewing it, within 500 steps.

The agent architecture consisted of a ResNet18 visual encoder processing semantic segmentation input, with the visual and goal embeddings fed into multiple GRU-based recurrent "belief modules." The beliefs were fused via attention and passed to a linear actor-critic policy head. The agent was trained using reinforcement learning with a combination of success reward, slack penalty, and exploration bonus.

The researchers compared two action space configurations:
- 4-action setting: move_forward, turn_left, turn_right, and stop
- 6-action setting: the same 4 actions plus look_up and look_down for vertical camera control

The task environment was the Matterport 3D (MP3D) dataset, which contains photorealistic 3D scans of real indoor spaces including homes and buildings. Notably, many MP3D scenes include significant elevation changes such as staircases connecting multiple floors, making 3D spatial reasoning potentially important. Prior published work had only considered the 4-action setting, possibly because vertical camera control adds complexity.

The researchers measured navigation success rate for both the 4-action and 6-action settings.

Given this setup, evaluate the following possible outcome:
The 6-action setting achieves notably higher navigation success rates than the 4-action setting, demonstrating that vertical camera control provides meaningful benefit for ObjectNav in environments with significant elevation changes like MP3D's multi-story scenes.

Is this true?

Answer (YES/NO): NO